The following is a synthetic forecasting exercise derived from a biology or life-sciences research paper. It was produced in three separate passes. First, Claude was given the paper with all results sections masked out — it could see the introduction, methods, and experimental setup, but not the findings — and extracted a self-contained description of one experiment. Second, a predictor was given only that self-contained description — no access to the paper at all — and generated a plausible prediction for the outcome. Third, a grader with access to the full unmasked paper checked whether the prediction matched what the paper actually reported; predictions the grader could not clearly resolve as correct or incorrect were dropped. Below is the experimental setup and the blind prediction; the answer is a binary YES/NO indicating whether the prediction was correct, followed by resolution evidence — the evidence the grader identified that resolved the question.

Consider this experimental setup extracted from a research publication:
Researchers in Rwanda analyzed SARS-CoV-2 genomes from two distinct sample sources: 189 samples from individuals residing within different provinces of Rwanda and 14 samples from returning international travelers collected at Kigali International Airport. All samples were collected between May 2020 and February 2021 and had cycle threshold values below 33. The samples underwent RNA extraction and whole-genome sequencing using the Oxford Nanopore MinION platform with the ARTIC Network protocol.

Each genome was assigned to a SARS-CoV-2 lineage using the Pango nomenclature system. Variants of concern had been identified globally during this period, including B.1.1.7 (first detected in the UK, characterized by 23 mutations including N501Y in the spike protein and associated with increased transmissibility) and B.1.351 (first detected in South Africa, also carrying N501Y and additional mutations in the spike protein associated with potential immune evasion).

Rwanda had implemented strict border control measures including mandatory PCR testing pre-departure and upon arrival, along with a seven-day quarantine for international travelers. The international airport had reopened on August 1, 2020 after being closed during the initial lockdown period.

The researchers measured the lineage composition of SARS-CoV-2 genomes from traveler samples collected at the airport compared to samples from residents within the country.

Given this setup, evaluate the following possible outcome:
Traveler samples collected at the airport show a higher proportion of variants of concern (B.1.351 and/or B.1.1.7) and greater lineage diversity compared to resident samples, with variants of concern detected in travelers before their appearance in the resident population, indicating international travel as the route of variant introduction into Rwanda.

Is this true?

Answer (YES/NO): NO